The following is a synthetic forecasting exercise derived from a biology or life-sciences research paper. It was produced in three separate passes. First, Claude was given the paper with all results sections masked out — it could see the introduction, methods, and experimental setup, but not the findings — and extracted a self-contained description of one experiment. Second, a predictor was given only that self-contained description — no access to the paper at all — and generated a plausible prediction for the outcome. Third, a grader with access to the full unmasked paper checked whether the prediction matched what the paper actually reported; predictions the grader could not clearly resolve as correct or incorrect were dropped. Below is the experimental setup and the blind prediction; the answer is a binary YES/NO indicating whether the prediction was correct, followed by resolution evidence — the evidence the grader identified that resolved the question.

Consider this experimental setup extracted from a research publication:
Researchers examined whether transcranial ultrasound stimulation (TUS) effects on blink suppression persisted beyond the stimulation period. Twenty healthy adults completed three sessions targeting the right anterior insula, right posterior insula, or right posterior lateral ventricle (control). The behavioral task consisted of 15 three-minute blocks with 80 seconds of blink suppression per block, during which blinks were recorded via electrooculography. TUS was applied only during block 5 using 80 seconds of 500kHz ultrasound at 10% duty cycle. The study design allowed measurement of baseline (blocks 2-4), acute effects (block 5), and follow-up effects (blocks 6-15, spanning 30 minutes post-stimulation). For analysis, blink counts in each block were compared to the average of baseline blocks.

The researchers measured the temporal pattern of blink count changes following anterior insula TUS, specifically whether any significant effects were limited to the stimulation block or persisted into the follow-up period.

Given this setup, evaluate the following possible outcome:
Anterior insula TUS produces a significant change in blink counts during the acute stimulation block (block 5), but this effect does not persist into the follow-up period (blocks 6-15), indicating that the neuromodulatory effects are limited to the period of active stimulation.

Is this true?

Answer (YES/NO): YES